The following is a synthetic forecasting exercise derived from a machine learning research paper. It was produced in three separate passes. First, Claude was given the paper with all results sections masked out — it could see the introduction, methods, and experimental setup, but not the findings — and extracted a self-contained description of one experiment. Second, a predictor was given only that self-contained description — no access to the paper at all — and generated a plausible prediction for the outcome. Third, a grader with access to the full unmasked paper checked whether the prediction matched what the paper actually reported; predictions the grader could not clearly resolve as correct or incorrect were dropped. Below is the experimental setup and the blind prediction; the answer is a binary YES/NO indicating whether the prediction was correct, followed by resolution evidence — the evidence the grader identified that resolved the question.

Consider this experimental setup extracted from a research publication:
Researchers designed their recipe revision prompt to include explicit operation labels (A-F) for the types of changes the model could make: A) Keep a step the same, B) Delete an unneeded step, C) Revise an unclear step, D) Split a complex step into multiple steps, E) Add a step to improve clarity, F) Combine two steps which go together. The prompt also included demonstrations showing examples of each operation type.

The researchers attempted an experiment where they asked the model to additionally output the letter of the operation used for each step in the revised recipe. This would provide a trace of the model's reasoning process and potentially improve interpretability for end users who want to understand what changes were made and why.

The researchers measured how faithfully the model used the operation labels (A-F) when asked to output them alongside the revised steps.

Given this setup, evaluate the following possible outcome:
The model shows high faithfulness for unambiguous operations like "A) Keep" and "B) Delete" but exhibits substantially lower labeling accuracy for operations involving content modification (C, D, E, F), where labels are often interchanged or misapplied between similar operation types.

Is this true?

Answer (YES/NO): NO